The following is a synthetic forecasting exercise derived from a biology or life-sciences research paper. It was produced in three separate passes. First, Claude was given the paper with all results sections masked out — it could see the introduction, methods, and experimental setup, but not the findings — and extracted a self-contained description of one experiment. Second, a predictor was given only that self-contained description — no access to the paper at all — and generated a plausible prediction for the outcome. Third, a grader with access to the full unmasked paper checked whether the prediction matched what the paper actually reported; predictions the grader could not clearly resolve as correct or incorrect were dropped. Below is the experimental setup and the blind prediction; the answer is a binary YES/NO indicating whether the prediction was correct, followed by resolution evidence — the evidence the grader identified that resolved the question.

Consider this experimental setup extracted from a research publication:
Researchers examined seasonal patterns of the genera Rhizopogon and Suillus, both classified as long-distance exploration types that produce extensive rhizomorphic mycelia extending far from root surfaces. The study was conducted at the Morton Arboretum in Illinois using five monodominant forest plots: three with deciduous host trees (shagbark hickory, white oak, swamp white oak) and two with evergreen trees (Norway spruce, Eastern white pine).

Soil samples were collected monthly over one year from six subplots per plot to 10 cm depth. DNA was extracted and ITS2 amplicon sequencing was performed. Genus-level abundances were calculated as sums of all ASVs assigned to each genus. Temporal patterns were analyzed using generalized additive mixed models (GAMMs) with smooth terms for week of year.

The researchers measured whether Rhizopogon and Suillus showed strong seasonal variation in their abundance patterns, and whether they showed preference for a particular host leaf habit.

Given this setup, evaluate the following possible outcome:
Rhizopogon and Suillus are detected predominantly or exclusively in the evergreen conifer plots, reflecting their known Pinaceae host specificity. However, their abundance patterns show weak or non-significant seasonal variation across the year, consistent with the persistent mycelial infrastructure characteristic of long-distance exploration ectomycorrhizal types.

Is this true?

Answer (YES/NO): YES